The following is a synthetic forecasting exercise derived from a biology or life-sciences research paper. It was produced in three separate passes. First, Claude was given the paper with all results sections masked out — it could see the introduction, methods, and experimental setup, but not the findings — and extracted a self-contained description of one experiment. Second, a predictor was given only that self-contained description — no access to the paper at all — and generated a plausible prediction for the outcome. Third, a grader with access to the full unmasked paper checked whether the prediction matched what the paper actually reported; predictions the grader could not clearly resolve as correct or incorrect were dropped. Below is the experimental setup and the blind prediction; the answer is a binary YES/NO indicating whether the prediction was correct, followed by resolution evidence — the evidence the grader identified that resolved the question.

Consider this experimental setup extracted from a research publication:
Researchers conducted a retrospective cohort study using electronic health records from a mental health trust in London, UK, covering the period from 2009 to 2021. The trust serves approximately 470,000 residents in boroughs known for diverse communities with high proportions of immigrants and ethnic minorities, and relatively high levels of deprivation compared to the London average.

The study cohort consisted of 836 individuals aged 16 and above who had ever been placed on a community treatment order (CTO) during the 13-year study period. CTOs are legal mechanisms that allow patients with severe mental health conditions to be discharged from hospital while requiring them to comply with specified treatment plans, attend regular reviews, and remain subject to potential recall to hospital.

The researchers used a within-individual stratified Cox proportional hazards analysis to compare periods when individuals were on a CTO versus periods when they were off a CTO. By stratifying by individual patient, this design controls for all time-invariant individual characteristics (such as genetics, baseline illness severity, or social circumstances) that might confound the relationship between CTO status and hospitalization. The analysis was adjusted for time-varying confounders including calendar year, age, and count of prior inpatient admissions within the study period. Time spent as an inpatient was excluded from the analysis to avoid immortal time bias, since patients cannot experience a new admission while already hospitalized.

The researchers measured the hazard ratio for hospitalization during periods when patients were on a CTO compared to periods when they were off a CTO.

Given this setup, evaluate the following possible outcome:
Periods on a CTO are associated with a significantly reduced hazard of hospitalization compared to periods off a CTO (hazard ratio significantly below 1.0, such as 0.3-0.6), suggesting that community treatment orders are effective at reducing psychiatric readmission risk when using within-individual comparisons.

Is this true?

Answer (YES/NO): YES